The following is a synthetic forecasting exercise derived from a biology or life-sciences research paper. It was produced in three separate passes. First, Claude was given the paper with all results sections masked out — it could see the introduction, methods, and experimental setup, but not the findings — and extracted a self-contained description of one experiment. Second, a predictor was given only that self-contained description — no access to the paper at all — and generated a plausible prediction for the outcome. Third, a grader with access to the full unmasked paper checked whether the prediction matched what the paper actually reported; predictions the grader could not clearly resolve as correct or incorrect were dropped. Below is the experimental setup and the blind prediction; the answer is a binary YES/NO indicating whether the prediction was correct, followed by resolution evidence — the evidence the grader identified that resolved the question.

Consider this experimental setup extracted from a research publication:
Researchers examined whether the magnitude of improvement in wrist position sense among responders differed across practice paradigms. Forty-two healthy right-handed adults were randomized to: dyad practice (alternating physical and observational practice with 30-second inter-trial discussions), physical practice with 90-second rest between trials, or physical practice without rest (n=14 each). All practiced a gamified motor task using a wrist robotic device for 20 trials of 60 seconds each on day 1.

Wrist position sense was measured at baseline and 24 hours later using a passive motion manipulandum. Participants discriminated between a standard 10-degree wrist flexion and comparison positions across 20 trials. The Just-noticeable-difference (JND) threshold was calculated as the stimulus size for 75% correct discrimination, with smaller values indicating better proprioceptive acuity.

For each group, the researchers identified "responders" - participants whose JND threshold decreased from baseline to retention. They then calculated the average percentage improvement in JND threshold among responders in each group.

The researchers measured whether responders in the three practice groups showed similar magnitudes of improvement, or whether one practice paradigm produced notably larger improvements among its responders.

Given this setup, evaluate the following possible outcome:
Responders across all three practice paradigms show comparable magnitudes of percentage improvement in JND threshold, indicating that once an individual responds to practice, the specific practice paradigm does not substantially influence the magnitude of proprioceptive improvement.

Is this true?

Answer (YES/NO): YES